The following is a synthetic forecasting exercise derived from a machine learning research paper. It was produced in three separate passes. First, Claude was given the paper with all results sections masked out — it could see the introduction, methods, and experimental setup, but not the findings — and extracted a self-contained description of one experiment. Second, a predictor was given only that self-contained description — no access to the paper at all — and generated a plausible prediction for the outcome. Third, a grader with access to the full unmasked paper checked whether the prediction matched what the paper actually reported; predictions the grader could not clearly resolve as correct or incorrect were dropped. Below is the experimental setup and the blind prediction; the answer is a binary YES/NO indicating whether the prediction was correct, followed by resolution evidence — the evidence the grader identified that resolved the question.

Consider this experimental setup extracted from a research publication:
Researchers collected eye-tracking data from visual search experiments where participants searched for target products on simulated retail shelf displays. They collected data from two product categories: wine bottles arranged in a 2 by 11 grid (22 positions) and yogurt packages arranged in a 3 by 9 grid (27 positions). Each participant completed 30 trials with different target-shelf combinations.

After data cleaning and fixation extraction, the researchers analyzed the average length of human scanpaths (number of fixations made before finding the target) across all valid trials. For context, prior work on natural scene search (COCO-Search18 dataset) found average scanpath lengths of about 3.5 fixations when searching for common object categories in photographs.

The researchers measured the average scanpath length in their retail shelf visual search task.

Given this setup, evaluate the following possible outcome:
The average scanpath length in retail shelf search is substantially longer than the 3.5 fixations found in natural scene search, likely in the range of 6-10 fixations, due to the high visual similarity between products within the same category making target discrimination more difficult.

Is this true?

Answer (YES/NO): YES